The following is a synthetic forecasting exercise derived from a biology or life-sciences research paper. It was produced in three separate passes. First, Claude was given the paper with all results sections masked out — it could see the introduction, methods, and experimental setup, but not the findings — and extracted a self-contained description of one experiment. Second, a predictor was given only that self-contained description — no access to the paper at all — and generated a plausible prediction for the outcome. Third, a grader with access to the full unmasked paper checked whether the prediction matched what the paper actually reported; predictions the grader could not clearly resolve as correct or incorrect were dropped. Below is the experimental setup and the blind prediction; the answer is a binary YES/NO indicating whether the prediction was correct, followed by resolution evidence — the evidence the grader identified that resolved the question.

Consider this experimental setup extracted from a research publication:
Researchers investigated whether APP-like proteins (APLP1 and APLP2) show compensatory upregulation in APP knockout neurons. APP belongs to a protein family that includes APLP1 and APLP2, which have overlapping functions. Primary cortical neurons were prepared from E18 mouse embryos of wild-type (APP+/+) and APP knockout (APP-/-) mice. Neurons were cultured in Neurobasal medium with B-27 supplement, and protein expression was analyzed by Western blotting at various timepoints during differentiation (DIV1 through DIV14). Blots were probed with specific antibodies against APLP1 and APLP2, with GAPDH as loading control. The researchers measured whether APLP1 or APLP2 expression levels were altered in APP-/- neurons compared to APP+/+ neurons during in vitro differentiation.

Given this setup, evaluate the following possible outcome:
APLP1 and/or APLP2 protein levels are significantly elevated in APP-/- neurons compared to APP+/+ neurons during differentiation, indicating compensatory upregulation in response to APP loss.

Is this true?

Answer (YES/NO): NO